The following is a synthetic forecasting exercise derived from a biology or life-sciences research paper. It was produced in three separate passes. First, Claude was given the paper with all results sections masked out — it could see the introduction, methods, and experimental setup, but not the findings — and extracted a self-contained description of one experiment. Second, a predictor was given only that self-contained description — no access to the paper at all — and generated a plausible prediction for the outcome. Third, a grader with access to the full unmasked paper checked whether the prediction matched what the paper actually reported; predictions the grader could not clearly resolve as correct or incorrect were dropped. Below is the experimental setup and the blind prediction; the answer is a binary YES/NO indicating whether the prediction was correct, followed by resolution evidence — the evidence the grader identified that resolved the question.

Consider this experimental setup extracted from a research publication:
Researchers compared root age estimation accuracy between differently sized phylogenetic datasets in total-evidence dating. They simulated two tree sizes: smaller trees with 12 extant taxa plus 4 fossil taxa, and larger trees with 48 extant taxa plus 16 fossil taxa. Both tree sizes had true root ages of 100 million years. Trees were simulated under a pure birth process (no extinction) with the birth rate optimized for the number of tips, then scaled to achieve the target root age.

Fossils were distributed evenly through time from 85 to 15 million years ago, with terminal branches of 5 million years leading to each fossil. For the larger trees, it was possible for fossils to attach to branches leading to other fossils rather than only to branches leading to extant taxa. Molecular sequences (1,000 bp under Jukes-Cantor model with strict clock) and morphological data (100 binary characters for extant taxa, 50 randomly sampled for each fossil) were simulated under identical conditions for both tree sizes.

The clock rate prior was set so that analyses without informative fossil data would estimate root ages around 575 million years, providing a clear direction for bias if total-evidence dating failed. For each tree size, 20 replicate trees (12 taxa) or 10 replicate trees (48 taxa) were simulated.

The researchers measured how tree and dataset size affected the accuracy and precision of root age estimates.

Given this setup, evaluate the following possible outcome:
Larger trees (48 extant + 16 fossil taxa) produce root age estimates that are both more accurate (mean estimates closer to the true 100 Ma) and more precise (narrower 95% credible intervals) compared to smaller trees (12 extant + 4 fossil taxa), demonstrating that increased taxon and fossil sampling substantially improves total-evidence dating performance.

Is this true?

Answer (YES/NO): NO